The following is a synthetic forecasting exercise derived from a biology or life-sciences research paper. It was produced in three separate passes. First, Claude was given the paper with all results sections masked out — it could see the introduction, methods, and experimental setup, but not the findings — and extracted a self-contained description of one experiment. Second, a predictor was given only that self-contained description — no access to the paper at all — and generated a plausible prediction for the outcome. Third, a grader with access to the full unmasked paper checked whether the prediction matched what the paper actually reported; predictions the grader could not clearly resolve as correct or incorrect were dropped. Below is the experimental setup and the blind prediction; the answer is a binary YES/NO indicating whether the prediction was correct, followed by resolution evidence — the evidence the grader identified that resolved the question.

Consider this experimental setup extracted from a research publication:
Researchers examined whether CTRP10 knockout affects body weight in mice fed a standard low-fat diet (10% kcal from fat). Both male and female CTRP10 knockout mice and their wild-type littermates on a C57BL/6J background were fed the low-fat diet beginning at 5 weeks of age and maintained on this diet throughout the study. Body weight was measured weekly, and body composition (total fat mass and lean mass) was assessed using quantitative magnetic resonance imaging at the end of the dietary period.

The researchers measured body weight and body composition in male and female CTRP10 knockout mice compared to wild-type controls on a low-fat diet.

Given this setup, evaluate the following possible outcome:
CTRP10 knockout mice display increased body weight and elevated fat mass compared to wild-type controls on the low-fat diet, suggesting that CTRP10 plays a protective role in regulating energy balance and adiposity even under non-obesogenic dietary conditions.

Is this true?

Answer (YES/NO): NO